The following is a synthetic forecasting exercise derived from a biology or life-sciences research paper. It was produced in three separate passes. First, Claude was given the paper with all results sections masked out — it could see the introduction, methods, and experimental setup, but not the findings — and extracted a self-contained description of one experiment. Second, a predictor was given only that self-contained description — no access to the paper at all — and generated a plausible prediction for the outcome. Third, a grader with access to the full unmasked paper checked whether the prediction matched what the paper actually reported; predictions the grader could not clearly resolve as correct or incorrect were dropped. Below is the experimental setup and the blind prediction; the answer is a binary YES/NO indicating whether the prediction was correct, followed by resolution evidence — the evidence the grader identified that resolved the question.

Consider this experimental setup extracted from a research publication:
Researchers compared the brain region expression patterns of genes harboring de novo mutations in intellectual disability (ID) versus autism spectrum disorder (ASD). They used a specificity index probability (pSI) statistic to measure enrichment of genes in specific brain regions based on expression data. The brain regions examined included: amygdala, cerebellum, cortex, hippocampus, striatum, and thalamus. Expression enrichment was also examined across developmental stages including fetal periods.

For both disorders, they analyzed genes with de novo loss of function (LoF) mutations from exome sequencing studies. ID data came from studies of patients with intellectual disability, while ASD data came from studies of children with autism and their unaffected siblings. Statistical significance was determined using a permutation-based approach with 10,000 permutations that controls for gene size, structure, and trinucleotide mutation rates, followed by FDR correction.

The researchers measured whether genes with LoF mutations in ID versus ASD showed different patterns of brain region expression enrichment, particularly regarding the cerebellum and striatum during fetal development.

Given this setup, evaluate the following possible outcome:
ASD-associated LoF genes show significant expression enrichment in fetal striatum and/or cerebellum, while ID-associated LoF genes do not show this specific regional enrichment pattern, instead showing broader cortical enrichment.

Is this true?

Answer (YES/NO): NO